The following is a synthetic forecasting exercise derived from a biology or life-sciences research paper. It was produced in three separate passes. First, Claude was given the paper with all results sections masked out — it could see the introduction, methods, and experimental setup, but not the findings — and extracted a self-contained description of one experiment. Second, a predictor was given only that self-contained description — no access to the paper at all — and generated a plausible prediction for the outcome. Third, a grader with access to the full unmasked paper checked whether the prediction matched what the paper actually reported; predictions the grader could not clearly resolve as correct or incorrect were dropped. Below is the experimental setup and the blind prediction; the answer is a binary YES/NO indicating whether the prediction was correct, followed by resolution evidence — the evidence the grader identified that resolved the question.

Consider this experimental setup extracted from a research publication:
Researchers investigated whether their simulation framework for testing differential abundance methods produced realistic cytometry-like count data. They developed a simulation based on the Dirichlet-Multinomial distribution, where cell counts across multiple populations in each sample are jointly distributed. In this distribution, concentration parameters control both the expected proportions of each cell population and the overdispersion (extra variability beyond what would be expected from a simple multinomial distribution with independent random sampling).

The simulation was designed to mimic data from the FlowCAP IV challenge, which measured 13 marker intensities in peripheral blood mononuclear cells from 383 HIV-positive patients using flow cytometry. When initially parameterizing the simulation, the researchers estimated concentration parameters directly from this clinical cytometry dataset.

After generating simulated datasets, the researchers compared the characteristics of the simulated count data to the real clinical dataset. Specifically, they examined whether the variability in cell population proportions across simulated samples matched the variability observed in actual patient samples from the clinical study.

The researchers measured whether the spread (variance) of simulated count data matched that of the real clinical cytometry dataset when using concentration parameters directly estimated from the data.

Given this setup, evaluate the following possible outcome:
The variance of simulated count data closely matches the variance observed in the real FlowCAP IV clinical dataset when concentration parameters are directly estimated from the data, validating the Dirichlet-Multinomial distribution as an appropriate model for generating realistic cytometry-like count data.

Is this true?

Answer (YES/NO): NO